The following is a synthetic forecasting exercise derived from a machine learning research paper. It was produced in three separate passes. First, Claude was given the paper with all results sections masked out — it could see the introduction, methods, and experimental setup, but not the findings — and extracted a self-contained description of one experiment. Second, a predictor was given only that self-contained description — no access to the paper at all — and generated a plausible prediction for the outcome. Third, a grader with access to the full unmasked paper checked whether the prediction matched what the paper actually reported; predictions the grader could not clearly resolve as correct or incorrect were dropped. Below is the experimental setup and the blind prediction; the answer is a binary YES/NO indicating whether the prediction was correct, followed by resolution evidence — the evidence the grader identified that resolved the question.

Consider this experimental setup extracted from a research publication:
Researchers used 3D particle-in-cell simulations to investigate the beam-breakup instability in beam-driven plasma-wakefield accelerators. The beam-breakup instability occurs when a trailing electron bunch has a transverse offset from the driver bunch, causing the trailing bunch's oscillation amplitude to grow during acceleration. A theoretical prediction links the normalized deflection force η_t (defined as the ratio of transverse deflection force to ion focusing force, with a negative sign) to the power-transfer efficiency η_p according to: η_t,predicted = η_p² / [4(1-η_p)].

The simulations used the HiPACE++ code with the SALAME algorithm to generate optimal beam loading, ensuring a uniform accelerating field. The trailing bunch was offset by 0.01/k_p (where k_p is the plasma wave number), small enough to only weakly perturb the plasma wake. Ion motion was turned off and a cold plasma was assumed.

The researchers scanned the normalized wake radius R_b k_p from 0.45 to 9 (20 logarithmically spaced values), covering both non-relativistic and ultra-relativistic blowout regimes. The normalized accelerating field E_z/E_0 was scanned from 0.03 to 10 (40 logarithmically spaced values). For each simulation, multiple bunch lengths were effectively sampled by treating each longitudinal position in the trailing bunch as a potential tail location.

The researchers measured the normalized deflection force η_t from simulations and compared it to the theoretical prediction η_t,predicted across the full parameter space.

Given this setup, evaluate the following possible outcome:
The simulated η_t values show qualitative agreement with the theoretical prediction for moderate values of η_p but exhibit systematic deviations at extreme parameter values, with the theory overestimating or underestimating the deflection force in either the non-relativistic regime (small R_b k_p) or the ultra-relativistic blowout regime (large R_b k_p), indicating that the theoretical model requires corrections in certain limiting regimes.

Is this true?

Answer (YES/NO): NO